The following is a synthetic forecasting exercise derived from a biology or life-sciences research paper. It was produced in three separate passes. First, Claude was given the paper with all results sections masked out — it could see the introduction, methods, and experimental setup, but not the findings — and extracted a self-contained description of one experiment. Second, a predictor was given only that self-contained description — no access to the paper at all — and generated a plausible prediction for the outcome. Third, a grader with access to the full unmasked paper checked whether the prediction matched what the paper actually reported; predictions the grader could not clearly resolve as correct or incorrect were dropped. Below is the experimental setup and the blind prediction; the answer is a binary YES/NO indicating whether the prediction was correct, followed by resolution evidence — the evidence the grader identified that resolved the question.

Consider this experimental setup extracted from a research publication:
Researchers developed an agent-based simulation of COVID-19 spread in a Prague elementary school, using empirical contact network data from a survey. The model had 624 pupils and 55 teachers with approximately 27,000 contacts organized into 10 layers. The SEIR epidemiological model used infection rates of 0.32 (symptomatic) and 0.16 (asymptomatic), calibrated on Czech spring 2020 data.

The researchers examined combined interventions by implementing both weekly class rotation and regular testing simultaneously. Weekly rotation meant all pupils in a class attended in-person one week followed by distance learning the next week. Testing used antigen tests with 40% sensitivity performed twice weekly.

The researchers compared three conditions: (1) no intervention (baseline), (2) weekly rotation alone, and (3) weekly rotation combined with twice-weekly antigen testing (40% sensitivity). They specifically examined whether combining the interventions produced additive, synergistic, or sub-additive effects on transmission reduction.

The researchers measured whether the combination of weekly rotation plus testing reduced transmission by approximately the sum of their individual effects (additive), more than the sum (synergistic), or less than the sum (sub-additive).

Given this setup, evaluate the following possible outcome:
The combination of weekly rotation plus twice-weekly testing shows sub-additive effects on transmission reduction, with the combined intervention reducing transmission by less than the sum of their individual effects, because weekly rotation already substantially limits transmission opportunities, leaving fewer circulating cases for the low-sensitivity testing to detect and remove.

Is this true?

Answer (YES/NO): YES